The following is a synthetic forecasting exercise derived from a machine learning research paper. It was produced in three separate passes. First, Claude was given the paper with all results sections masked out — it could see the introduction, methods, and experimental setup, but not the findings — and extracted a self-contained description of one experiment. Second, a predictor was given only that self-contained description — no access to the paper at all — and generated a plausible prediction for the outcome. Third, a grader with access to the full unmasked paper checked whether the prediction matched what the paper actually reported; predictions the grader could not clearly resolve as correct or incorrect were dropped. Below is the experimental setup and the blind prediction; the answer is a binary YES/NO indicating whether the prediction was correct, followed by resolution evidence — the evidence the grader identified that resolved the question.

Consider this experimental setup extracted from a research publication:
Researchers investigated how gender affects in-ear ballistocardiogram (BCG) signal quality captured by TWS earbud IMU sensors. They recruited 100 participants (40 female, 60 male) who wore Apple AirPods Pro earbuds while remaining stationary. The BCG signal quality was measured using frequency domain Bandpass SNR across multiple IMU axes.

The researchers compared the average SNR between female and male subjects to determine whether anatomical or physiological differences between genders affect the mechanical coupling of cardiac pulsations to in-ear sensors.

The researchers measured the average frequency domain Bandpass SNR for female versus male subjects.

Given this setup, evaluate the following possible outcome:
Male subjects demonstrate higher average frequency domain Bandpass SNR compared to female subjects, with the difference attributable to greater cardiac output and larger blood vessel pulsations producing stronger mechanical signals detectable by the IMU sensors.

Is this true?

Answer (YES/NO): NO